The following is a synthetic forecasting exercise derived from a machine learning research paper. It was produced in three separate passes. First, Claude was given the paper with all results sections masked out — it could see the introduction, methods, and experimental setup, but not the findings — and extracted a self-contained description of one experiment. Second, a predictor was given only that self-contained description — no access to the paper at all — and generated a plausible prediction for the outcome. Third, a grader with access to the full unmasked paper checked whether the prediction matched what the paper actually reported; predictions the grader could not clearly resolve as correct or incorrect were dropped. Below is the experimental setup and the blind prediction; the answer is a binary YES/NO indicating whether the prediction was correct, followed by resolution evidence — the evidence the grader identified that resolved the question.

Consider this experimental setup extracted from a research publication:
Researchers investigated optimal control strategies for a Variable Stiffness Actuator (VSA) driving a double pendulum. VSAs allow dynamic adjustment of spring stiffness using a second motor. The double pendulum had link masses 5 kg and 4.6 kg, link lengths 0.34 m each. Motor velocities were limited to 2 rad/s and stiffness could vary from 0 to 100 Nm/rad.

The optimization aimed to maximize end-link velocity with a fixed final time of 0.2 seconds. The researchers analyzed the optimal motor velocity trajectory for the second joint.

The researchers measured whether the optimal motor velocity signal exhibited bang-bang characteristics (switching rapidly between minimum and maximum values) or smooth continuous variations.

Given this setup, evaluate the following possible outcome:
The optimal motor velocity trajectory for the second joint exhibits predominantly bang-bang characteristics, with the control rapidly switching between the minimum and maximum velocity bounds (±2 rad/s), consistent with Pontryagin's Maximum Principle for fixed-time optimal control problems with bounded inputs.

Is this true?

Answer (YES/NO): NO